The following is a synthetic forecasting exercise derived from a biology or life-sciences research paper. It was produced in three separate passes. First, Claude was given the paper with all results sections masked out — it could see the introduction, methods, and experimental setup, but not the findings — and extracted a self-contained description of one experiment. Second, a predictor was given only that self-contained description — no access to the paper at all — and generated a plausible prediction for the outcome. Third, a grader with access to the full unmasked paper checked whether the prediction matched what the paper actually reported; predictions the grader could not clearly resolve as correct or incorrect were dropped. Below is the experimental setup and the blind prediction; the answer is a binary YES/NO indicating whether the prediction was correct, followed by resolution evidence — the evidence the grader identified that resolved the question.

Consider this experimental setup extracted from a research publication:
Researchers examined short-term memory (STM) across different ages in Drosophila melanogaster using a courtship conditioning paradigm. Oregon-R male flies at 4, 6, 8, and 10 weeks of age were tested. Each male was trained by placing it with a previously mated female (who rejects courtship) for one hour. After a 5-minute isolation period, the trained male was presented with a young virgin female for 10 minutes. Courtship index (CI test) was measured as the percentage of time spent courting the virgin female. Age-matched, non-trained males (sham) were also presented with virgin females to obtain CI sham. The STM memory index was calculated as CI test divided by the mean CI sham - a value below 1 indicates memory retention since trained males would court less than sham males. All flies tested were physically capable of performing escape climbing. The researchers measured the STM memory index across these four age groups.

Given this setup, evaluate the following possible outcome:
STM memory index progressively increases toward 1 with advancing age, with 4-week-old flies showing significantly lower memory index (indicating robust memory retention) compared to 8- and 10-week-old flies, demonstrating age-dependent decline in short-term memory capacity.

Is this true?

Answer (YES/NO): NO